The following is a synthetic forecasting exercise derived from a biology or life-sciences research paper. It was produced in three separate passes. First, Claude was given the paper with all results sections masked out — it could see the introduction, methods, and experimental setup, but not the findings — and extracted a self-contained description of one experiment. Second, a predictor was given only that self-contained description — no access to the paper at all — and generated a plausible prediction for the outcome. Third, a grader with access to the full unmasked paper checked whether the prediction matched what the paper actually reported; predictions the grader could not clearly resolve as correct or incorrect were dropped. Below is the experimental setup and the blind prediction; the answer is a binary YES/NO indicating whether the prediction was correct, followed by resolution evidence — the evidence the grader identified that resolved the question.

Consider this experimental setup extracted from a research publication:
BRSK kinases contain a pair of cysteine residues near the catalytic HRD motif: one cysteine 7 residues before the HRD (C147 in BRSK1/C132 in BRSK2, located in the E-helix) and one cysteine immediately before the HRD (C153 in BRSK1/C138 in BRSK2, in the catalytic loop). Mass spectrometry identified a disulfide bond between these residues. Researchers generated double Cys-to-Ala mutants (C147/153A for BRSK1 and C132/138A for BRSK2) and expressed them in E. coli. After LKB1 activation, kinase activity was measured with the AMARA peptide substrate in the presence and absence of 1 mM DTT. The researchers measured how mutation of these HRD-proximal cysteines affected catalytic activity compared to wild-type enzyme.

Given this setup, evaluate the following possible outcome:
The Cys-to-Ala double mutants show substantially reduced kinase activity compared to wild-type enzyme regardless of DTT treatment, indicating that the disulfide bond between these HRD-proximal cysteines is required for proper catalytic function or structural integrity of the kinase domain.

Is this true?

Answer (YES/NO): YES